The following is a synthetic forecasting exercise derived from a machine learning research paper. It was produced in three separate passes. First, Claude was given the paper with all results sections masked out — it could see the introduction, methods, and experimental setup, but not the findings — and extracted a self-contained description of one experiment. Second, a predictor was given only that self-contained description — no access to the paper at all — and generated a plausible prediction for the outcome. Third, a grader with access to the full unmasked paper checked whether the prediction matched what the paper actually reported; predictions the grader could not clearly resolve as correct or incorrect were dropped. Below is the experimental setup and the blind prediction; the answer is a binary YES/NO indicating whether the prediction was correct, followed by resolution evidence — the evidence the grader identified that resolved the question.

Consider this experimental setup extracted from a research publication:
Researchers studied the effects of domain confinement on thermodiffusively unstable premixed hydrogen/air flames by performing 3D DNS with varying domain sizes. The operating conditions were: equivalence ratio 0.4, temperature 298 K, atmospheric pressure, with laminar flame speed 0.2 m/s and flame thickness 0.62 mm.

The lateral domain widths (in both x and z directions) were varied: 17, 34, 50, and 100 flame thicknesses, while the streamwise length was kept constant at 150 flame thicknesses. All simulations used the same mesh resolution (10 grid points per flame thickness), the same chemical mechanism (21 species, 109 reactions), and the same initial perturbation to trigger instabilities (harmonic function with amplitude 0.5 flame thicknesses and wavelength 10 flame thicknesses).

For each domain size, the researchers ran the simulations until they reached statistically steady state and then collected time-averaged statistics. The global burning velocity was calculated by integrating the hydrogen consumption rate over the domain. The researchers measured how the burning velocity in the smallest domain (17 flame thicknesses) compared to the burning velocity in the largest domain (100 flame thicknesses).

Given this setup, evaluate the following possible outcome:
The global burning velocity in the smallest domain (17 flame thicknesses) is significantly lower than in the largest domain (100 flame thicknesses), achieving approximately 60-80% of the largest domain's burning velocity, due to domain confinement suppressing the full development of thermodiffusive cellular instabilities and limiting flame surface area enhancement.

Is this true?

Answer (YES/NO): YES